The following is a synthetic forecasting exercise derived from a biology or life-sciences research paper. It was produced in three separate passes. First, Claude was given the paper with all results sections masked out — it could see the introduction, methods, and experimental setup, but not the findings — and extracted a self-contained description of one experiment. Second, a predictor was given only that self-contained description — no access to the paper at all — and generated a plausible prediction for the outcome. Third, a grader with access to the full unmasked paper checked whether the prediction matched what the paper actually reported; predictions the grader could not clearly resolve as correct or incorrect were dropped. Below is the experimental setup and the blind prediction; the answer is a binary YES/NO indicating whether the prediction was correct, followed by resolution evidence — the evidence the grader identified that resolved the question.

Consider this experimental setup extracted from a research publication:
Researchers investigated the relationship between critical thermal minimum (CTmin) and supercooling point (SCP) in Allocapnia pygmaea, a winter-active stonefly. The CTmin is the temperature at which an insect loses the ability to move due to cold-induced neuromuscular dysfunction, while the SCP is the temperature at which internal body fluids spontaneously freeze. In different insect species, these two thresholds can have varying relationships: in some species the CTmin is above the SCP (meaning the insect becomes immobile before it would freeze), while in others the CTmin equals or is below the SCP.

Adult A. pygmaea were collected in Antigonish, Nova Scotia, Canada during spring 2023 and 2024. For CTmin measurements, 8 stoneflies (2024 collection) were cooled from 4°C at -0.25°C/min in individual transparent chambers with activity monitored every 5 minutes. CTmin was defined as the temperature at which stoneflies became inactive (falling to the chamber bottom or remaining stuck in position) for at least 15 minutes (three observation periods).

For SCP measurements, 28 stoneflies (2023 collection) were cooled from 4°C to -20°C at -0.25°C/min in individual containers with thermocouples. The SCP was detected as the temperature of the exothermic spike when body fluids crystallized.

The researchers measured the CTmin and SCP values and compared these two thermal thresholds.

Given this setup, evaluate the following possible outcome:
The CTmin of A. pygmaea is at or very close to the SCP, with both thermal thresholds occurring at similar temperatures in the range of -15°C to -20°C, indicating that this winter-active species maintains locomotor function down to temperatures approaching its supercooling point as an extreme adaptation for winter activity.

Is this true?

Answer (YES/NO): NO